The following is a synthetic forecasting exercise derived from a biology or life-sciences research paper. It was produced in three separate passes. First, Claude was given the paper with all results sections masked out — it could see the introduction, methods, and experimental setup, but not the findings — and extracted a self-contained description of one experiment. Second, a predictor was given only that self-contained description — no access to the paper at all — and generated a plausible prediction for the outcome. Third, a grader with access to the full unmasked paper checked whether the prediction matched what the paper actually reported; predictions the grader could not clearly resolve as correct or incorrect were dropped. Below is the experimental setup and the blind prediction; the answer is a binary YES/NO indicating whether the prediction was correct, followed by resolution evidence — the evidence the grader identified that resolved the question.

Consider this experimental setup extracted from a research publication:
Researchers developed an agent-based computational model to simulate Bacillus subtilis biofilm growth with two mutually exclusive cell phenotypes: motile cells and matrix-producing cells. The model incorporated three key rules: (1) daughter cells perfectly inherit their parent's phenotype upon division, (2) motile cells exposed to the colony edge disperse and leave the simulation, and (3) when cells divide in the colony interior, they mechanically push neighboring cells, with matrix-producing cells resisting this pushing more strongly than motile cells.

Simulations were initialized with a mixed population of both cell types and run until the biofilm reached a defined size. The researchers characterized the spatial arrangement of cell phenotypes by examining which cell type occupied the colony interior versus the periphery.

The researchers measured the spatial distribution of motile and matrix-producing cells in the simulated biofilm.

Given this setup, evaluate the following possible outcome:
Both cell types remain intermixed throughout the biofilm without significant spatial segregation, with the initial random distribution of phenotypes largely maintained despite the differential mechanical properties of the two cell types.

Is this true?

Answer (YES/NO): NO